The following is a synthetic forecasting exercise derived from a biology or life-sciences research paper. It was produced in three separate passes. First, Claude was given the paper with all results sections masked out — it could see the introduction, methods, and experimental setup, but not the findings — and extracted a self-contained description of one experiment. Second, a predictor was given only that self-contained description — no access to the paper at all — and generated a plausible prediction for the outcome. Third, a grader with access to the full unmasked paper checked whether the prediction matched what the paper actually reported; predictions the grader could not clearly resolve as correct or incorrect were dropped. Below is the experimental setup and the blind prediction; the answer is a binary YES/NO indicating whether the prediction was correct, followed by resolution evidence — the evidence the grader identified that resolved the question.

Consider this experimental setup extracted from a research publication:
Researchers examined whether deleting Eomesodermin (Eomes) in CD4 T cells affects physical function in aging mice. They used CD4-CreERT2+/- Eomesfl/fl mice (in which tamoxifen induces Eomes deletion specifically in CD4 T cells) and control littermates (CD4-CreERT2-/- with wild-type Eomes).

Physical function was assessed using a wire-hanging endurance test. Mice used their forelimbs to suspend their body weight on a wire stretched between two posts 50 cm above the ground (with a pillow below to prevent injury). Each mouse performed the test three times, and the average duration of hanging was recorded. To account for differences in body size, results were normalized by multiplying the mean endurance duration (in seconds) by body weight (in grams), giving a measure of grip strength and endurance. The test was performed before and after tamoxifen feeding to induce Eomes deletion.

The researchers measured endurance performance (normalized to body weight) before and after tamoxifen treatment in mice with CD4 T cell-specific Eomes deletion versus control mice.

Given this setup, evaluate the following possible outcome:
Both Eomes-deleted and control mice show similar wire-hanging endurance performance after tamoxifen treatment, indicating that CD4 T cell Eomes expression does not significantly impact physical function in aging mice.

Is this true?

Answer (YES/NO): NO